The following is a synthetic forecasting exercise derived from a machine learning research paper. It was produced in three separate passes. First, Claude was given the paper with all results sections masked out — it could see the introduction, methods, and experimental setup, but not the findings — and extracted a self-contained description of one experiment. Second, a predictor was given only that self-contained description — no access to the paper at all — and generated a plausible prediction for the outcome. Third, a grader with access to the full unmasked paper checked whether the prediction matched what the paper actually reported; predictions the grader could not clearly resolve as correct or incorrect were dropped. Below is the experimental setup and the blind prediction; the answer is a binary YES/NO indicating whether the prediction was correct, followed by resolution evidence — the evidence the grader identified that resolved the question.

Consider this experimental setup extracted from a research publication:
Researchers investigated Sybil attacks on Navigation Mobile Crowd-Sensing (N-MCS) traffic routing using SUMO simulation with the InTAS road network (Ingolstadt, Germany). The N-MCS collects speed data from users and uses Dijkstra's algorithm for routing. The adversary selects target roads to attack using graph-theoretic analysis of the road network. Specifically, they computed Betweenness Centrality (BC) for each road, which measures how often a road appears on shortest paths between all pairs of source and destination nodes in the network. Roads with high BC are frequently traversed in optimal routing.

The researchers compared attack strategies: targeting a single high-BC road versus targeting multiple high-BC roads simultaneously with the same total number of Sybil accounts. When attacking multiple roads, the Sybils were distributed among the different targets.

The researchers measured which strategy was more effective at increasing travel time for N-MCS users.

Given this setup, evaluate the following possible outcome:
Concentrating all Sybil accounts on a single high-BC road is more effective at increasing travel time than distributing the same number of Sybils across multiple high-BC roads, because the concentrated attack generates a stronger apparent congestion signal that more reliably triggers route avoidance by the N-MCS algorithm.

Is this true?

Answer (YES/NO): NO